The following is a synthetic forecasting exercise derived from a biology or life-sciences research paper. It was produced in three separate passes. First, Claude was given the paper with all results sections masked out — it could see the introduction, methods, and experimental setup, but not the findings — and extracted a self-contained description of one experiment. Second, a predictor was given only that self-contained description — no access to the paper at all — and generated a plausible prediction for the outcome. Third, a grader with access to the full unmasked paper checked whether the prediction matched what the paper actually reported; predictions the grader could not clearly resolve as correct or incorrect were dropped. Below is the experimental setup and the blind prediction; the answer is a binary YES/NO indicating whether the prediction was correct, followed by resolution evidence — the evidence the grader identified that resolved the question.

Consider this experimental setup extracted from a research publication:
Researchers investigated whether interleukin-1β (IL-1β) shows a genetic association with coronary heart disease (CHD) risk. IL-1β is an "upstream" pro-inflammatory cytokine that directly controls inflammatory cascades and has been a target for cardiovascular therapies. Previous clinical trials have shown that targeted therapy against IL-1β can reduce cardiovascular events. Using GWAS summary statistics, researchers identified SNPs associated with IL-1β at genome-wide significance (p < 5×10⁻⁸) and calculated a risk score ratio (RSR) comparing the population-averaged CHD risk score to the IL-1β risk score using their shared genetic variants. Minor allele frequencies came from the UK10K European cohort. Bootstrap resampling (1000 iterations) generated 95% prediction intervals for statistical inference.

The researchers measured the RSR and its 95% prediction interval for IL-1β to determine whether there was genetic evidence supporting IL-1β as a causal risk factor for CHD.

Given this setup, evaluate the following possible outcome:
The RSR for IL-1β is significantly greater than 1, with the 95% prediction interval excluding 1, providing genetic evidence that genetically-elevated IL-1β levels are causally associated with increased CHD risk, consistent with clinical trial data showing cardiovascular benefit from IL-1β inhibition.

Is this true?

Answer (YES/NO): NO